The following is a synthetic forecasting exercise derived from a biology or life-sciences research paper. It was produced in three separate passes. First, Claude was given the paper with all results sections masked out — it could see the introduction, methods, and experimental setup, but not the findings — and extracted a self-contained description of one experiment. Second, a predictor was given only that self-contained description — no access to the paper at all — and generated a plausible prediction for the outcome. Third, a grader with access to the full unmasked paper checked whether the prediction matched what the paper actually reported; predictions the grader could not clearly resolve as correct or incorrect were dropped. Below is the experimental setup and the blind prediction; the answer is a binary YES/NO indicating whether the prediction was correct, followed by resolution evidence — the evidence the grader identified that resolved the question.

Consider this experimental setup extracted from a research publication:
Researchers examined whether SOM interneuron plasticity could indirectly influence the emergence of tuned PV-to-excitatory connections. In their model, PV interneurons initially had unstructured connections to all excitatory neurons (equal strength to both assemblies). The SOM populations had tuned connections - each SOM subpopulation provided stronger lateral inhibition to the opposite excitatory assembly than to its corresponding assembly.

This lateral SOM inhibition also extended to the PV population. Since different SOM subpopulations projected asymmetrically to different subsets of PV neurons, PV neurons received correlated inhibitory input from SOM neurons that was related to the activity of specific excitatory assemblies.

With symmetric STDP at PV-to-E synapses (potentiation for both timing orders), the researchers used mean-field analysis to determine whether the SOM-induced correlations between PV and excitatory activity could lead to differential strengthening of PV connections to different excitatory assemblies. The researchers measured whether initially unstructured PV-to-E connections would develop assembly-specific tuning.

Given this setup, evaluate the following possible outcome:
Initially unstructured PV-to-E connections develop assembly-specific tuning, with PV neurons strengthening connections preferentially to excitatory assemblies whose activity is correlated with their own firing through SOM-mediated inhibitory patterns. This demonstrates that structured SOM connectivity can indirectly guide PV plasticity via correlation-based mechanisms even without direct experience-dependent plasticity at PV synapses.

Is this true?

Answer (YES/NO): YES